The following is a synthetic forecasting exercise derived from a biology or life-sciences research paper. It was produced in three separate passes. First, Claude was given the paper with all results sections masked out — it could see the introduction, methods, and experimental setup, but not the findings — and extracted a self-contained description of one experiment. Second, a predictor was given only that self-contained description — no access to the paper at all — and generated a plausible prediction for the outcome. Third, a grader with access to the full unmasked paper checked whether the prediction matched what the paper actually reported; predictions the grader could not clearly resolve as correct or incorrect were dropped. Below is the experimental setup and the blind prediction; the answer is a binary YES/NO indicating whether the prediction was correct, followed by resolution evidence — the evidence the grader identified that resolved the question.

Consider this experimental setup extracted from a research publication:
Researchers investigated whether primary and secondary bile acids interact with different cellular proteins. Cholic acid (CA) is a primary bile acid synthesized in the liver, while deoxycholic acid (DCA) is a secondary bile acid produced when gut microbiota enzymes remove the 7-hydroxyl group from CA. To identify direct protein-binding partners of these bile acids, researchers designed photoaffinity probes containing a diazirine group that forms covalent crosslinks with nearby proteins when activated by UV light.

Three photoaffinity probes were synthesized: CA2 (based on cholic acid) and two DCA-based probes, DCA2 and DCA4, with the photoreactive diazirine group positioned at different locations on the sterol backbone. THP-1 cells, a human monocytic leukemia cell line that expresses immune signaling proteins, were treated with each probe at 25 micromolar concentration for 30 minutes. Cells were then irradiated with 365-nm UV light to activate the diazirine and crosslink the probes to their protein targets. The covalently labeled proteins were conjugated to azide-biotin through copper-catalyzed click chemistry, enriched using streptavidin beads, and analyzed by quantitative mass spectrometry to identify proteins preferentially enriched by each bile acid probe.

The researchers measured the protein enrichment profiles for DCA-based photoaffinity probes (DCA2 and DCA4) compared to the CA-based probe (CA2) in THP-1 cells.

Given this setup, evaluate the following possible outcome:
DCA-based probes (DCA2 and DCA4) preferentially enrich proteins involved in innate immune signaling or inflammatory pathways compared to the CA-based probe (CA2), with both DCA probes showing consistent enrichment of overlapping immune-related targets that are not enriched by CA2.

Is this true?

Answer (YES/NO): YES